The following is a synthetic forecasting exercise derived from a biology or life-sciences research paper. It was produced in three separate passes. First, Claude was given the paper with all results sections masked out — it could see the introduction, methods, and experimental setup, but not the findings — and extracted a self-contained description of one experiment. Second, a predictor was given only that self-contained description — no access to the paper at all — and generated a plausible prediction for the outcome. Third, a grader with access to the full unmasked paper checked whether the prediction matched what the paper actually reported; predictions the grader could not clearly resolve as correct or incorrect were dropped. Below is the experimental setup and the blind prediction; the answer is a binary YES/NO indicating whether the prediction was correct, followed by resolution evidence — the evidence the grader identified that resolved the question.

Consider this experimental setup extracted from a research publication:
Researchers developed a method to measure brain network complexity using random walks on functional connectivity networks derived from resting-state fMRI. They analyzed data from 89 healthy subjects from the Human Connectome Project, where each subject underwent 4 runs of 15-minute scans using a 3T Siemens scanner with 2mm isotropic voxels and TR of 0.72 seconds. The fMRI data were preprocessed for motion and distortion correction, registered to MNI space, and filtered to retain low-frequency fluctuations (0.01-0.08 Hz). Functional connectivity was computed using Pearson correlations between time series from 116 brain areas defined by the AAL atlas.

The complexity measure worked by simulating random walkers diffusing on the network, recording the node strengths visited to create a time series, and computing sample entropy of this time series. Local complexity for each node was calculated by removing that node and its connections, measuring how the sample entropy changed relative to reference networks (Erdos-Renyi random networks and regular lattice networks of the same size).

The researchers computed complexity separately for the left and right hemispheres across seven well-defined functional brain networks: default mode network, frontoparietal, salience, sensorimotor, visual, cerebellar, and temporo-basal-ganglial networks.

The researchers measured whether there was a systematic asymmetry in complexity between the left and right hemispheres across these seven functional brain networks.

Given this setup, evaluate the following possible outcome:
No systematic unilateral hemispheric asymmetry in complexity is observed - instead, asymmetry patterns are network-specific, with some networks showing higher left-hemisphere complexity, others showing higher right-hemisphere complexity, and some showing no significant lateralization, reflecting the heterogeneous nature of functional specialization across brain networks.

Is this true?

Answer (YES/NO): NO